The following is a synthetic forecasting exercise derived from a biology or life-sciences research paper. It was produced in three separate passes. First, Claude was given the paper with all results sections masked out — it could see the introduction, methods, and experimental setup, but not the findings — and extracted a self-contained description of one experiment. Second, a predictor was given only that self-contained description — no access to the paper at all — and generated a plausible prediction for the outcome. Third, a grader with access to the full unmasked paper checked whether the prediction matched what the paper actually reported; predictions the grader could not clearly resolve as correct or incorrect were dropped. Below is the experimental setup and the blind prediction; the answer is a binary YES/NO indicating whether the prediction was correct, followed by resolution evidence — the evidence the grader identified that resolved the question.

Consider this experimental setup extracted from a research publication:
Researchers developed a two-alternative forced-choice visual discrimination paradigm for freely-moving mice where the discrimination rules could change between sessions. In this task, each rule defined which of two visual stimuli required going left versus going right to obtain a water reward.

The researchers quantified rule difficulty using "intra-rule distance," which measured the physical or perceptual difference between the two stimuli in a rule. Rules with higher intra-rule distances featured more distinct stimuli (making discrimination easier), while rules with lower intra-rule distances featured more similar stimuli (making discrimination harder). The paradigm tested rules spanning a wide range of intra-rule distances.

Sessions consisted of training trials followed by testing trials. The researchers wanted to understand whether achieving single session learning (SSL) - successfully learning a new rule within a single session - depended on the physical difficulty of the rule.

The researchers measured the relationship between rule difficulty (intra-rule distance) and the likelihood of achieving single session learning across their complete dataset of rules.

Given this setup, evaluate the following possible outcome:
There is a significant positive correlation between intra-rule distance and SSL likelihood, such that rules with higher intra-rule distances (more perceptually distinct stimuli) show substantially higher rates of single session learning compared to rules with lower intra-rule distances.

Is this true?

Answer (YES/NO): YES